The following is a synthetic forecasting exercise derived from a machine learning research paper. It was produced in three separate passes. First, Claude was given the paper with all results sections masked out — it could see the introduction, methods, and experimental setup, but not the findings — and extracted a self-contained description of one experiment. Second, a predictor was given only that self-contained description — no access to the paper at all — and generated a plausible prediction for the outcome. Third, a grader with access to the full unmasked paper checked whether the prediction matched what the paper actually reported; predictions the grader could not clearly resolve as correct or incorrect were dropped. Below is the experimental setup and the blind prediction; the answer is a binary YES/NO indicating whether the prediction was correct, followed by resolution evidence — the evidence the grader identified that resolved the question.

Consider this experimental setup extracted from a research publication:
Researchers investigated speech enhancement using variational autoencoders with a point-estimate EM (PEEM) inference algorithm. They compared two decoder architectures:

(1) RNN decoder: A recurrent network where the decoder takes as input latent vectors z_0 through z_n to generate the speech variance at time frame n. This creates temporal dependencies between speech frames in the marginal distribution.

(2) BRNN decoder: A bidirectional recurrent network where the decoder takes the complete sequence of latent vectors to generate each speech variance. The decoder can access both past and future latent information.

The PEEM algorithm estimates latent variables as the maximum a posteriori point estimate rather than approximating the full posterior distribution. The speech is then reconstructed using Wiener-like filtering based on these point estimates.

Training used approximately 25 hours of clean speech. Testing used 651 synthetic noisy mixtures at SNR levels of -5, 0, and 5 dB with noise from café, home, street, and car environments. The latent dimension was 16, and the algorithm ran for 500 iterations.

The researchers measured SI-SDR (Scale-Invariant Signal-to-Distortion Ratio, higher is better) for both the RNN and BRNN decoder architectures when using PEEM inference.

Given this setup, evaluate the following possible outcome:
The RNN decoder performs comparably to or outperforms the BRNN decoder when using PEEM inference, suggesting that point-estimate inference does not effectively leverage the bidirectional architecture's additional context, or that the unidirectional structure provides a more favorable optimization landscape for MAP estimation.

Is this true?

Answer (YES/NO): YES